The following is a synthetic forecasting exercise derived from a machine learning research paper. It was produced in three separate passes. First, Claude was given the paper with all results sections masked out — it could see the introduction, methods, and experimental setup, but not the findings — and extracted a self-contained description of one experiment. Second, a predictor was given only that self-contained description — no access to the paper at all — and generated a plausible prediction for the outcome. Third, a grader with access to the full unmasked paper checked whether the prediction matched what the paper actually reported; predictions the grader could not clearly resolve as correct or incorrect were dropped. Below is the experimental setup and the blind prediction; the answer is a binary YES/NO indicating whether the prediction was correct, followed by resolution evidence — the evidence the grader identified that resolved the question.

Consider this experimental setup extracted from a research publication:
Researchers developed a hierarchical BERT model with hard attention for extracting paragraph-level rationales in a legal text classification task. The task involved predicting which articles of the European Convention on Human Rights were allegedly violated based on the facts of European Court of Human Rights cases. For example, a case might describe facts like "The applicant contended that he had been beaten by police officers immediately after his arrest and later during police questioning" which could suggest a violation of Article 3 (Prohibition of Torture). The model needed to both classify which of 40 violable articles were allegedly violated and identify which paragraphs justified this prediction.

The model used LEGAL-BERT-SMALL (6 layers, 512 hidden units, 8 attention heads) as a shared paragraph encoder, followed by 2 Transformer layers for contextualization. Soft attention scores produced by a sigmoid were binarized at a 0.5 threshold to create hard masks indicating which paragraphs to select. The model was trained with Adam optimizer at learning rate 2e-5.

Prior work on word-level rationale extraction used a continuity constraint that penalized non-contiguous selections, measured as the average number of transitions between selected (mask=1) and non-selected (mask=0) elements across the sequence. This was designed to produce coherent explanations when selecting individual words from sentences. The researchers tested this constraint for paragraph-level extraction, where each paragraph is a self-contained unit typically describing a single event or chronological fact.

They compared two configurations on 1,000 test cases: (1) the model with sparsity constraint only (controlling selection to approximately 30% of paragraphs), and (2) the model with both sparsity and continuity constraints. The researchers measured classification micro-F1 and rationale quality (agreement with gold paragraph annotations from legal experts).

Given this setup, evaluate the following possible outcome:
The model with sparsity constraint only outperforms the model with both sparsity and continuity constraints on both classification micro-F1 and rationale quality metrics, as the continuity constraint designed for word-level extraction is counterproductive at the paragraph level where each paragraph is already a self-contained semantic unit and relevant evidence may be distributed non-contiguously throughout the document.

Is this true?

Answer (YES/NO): YES